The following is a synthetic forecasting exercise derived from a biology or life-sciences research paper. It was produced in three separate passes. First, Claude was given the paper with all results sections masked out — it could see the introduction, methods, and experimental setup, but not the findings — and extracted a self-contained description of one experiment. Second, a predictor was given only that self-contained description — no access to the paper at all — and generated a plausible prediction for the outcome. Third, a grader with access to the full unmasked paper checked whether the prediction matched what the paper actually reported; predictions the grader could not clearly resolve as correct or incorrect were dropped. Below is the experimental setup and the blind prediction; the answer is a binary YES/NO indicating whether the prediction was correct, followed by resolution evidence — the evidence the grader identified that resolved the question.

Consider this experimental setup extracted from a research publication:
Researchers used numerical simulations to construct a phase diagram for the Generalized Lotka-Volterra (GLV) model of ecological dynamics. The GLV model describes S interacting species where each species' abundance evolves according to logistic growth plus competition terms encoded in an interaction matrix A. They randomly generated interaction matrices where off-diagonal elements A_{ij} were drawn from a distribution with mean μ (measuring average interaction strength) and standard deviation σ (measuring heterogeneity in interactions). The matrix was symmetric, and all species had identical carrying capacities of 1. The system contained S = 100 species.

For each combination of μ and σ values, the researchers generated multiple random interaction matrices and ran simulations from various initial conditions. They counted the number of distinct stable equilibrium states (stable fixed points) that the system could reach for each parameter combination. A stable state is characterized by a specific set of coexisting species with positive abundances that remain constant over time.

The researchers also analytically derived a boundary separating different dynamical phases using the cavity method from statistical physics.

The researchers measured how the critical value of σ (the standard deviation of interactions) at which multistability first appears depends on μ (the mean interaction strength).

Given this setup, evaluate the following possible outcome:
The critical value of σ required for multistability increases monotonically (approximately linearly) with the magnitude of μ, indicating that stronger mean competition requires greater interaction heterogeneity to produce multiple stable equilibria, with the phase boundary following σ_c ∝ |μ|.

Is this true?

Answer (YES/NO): NO